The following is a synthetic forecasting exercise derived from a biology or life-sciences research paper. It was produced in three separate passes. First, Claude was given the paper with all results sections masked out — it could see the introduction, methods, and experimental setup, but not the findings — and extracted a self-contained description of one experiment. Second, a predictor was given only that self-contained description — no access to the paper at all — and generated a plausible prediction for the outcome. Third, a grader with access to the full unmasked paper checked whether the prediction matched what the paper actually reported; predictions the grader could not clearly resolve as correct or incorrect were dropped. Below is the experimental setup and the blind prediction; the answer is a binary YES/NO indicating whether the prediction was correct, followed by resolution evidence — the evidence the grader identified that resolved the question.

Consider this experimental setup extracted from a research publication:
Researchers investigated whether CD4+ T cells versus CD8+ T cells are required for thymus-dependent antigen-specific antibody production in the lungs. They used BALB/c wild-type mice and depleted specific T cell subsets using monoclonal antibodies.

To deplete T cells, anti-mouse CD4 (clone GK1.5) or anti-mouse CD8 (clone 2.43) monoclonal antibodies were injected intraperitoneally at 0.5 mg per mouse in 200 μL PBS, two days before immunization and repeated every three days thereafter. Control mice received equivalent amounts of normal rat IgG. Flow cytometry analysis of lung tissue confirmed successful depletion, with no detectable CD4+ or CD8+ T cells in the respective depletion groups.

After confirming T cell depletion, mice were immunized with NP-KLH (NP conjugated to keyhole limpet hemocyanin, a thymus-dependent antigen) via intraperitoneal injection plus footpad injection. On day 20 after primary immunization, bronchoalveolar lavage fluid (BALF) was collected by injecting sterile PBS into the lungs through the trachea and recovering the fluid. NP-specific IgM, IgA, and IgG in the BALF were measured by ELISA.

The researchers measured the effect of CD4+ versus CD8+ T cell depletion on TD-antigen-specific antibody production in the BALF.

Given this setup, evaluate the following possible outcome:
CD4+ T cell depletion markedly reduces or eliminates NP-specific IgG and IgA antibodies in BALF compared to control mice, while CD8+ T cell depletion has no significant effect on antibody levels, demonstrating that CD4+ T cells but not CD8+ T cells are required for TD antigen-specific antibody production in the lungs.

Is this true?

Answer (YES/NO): YES